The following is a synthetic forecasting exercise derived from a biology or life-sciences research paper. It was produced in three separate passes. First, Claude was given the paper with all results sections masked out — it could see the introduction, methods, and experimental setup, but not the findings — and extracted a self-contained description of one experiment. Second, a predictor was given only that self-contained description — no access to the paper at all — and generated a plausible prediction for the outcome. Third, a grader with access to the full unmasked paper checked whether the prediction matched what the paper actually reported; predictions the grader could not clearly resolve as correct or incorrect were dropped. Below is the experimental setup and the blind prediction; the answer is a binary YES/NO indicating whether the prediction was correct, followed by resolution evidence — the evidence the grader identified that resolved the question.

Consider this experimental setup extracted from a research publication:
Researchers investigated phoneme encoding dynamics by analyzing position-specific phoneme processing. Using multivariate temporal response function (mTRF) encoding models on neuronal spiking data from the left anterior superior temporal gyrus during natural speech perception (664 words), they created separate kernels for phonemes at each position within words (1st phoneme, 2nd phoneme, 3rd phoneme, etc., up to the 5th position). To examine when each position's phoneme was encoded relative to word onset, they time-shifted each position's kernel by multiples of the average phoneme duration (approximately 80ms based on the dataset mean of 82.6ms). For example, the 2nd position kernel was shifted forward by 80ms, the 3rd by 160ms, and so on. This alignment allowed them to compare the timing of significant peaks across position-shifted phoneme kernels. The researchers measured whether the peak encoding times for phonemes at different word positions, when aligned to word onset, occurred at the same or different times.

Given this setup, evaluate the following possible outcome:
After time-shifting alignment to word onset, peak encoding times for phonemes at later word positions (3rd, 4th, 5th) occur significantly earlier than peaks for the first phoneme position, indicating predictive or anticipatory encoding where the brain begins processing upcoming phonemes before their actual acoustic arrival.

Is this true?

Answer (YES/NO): NO